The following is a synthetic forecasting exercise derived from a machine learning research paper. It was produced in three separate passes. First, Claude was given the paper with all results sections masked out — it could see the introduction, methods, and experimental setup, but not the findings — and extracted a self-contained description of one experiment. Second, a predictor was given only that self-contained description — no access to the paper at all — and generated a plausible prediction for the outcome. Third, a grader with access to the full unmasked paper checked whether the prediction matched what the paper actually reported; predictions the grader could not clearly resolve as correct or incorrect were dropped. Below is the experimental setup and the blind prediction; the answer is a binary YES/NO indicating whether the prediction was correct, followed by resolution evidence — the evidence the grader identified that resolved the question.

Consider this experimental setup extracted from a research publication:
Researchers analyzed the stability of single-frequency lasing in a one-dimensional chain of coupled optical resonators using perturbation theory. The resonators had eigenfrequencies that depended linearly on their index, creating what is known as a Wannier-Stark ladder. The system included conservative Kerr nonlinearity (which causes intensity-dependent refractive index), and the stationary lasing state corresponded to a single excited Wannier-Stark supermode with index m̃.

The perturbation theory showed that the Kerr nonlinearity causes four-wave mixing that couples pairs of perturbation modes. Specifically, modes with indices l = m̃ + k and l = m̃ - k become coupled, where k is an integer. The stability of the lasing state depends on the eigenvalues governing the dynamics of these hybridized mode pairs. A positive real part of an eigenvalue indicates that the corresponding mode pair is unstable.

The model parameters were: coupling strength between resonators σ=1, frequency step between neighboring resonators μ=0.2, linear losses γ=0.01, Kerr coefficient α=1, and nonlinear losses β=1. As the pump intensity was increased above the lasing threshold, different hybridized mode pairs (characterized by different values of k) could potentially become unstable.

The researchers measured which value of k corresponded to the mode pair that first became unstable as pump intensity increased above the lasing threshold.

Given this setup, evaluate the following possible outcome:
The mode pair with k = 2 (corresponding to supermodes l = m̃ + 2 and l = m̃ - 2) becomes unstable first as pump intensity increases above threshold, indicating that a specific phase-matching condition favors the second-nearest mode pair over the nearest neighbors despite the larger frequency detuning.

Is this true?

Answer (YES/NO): NO